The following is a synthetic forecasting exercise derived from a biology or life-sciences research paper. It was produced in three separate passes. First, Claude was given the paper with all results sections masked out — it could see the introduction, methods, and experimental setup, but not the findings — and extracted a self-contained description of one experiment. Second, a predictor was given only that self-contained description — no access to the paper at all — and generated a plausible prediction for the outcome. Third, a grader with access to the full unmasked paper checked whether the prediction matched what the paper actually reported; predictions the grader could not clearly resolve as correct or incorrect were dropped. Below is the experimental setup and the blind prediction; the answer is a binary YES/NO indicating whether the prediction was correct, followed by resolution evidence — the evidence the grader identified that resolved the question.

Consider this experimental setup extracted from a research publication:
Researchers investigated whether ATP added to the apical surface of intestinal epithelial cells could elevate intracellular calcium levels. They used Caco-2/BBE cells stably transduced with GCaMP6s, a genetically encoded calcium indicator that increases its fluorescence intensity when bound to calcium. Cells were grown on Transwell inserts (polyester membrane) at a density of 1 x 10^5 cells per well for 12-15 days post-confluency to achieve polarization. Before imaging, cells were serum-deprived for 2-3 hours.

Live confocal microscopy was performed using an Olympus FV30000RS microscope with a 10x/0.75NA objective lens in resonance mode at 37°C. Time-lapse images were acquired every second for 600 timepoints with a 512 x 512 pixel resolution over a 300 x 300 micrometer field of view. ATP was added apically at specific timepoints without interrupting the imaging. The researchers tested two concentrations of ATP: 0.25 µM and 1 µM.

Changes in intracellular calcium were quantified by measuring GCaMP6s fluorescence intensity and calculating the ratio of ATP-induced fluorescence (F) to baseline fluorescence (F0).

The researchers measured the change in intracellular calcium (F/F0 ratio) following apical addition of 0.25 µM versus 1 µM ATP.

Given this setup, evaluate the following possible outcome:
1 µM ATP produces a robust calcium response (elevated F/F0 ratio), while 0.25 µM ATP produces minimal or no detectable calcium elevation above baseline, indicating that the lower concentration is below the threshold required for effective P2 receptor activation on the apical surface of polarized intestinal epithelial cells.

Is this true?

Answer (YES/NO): YES